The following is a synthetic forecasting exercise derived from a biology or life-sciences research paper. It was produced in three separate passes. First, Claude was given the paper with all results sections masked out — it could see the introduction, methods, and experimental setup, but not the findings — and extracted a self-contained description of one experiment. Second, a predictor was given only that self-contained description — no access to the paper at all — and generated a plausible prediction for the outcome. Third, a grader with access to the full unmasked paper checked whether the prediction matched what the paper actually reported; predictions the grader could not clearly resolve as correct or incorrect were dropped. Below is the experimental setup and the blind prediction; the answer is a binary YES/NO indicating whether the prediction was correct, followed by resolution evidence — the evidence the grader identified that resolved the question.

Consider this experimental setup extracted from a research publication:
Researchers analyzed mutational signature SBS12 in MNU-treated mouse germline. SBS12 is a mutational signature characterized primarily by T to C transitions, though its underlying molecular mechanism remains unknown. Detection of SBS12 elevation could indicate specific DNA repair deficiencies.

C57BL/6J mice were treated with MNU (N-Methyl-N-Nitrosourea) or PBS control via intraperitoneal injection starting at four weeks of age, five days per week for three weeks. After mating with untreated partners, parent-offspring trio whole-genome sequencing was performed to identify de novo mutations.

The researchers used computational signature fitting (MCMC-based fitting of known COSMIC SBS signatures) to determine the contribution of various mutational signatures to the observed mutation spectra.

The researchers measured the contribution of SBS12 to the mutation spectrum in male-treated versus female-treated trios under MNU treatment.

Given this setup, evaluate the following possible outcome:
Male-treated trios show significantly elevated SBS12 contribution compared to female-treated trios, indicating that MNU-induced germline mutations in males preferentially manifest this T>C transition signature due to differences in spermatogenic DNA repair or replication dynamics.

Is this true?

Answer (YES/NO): YES